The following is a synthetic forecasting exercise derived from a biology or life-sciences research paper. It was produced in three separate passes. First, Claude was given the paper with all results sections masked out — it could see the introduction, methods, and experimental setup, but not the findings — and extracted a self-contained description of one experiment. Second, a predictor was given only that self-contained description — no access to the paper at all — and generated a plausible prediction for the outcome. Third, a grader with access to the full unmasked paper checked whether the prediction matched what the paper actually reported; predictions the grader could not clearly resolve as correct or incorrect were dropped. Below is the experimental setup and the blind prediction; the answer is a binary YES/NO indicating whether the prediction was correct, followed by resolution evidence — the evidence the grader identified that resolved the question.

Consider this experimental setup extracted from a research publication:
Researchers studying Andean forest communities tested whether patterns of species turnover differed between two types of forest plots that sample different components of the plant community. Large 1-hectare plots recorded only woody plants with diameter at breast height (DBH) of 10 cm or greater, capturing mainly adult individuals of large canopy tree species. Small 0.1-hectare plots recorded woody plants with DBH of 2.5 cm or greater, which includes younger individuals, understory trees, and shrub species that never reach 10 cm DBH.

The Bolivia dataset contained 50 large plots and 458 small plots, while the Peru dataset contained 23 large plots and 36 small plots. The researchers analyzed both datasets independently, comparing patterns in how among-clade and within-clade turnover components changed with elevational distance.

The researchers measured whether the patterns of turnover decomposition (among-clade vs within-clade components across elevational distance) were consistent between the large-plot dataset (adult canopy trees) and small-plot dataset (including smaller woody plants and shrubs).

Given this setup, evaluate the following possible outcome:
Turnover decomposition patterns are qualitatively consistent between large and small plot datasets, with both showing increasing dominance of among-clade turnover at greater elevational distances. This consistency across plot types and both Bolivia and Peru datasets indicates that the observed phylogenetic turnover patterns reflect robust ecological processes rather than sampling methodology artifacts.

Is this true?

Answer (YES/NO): YES